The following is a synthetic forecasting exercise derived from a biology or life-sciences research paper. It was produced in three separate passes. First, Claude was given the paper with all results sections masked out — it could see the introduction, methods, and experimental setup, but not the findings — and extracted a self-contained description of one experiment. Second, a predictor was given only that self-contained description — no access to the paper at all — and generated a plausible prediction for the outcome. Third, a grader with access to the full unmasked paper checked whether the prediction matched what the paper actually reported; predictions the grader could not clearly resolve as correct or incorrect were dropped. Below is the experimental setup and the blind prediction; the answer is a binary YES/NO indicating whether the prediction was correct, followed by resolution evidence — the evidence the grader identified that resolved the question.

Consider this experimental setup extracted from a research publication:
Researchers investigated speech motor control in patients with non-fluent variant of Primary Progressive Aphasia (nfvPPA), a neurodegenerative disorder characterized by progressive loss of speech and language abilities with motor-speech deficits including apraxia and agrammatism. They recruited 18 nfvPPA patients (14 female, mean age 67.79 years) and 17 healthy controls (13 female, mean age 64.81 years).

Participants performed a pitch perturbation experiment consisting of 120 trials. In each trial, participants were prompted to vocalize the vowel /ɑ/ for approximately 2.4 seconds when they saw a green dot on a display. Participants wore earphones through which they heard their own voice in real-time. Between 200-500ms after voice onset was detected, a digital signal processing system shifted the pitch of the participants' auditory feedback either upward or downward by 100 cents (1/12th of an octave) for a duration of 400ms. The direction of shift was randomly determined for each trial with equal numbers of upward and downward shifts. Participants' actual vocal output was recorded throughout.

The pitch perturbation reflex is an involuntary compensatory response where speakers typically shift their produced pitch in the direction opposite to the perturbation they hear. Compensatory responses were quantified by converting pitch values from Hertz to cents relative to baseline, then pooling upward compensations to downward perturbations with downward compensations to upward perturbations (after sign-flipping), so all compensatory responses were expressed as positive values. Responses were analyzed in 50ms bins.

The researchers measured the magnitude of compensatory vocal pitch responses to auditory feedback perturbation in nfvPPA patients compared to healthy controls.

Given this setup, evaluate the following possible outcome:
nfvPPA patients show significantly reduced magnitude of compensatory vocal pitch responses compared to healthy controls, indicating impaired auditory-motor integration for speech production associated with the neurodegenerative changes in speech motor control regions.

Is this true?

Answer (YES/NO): YES